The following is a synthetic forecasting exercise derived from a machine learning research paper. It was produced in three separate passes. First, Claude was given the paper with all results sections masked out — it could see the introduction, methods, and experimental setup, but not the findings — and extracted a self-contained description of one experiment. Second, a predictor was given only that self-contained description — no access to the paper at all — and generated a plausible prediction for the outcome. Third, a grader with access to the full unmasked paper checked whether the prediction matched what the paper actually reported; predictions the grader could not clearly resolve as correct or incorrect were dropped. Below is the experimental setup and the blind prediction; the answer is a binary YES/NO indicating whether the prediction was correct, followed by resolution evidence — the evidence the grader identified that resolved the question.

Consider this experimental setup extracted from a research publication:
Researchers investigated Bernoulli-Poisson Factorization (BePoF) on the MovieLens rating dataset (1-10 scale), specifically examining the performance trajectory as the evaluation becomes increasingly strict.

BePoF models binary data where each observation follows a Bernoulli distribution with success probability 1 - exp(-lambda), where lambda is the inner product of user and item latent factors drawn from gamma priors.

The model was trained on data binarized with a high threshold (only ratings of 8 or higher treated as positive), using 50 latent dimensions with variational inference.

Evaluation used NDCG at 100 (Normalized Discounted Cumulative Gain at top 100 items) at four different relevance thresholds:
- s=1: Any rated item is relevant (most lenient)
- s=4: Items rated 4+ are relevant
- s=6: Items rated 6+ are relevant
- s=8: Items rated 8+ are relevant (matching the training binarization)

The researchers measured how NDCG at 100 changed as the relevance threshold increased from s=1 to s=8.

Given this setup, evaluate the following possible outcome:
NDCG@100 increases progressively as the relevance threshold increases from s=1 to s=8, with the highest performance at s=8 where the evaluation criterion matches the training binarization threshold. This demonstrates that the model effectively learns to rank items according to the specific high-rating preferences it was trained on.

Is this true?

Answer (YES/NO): YES